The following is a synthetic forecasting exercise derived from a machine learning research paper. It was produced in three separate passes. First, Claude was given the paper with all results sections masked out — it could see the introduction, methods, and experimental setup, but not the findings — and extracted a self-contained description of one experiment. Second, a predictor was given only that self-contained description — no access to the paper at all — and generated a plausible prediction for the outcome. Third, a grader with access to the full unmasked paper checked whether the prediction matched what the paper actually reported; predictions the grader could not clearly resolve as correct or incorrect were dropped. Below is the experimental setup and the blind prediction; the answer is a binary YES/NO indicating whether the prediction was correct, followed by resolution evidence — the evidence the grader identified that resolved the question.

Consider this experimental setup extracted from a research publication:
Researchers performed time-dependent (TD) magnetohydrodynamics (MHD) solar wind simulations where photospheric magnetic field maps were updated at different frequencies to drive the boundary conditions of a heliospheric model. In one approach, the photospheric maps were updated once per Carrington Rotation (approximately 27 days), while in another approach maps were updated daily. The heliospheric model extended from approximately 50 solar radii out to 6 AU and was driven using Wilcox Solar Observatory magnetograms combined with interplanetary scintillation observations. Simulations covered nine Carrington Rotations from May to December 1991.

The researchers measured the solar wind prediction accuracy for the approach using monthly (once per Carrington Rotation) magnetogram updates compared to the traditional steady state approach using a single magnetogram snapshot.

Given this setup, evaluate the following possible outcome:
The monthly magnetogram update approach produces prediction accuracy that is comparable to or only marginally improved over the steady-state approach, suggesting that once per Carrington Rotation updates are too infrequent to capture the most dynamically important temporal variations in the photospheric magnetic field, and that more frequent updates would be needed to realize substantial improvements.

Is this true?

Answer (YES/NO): YES